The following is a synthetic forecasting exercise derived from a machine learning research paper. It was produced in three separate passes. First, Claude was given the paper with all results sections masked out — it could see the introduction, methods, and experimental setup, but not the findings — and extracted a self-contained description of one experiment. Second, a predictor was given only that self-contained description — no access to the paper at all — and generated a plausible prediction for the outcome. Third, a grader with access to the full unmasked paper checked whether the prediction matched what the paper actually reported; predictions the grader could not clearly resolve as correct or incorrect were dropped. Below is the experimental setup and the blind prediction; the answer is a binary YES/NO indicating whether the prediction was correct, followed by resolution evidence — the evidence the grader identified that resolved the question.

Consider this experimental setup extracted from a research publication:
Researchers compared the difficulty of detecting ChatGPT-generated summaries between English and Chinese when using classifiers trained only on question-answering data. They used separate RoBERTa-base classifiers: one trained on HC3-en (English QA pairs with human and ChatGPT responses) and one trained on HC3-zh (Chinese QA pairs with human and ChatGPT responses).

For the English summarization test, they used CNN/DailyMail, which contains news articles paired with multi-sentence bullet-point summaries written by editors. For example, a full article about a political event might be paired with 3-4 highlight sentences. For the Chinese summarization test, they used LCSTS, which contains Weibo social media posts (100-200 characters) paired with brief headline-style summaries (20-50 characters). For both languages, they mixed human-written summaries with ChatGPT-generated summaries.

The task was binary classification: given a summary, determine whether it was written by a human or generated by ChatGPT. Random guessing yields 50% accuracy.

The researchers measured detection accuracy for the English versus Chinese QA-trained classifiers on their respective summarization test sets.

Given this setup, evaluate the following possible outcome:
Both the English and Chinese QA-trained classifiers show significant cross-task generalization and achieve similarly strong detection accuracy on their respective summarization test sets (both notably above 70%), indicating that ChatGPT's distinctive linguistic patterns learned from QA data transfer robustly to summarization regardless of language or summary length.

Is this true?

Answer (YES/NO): NO